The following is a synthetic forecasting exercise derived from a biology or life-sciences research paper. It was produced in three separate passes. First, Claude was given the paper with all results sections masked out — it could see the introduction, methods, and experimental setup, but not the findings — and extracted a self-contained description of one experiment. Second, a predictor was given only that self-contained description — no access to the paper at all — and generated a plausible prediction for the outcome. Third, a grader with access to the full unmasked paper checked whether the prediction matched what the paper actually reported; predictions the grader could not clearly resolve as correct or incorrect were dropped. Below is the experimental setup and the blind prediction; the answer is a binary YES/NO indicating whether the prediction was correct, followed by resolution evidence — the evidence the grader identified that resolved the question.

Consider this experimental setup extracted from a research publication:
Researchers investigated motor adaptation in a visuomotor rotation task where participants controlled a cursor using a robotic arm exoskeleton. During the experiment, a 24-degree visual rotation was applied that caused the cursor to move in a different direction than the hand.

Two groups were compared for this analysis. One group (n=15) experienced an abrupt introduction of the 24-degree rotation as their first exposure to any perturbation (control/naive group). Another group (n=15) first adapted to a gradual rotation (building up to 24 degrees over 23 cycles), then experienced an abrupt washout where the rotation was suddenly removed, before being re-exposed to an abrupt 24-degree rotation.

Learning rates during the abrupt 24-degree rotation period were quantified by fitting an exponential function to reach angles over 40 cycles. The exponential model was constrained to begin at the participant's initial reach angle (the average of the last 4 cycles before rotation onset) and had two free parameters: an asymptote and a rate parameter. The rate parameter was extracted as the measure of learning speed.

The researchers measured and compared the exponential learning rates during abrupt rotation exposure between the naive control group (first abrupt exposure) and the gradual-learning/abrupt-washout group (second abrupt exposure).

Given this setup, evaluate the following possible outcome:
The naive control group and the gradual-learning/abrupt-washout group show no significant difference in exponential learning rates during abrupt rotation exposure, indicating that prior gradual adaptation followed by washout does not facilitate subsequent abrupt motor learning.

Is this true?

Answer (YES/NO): YES